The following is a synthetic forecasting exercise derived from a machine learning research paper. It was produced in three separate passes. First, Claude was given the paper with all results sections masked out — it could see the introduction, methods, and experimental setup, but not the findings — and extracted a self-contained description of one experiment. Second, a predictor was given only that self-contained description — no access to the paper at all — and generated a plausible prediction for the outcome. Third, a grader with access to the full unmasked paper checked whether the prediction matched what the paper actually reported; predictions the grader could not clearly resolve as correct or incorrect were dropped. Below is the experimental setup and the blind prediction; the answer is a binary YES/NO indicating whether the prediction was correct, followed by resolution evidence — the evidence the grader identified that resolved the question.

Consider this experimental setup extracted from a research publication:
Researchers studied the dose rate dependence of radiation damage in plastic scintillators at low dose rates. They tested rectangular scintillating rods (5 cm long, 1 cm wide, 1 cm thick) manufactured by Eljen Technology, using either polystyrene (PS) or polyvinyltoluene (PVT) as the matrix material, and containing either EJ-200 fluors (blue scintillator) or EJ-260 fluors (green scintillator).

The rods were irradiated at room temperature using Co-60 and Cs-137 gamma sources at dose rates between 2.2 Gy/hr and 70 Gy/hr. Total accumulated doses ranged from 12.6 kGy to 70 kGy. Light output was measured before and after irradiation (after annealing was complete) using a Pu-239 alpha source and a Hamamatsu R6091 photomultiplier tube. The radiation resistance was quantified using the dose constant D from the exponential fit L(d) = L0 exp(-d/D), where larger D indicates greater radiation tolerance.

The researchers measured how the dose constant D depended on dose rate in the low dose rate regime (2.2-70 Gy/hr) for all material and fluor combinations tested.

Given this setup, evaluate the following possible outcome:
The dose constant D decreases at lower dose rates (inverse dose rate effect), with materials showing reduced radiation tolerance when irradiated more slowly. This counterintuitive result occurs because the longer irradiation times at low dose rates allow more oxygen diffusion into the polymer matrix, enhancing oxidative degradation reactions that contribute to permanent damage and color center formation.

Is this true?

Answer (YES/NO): YES